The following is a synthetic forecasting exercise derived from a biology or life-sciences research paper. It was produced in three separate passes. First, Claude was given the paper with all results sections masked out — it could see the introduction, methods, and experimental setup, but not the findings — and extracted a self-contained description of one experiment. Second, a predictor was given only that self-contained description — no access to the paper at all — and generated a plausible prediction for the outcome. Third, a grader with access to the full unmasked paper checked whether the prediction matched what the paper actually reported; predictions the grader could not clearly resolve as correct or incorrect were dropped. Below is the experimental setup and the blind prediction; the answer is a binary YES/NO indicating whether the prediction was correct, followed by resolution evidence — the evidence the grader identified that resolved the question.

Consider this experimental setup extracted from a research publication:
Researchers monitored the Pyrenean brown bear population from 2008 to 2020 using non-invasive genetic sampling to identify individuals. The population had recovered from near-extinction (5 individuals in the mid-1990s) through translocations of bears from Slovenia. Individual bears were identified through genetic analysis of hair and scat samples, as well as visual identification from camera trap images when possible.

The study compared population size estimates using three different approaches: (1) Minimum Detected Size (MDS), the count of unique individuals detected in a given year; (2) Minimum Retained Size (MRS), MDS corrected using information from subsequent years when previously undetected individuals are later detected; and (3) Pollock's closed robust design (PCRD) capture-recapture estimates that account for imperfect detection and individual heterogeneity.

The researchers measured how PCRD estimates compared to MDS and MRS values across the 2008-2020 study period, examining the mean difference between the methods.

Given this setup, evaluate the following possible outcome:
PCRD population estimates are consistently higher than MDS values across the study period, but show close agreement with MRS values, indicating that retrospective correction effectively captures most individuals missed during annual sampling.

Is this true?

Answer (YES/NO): NO